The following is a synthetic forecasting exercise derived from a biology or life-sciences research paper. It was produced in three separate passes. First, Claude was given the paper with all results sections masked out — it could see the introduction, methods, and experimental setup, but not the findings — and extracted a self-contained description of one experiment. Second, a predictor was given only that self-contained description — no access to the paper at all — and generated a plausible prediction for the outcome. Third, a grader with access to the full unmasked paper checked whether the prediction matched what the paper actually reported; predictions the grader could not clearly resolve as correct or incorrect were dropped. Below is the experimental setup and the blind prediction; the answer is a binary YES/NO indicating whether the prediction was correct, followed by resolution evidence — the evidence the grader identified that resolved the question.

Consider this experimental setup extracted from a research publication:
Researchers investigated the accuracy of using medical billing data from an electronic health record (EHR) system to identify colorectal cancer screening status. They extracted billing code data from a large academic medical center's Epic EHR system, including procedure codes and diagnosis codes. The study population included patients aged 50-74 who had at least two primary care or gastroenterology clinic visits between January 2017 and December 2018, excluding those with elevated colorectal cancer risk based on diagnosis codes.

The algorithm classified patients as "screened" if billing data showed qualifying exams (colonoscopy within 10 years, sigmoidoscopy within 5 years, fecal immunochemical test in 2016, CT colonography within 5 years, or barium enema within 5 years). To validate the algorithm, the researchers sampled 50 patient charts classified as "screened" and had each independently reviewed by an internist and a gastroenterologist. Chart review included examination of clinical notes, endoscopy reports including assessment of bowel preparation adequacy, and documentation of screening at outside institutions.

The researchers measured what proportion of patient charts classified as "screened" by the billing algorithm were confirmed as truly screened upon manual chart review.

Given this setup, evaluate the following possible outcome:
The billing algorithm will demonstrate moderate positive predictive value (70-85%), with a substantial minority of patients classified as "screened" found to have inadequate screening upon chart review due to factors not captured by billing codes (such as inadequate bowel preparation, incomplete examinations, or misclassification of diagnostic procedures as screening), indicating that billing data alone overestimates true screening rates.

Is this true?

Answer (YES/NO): NO